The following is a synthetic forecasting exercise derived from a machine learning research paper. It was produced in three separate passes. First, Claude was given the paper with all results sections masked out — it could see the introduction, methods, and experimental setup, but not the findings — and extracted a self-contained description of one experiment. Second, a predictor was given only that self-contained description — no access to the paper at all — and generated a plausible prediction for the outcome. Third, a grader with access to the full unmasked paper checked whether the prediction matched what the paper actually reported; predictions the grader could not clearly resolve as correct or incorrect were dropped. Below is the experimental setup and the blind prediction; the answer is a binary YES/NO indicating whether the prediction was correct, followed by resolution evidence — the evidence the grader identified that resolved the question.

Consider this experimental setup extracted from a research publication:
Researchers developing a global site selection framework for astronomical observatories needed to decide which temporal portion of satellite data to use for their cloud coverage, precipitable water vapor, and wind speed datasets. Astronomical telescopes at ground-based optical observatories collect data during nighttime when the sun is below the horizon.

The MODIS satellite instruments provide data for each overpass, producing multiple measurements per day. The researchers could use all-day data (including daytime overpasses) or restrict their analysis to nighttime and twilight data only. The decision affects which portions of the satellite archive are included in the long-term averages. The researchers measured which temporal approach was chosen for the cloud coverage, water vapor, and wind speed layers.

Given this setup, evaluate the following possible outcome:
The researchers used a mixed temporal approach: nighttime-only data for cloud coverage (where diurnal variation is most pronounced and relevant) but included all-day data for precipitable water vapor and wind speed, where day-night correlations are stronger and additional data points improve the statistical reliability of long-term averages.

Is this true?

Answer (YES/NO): NO